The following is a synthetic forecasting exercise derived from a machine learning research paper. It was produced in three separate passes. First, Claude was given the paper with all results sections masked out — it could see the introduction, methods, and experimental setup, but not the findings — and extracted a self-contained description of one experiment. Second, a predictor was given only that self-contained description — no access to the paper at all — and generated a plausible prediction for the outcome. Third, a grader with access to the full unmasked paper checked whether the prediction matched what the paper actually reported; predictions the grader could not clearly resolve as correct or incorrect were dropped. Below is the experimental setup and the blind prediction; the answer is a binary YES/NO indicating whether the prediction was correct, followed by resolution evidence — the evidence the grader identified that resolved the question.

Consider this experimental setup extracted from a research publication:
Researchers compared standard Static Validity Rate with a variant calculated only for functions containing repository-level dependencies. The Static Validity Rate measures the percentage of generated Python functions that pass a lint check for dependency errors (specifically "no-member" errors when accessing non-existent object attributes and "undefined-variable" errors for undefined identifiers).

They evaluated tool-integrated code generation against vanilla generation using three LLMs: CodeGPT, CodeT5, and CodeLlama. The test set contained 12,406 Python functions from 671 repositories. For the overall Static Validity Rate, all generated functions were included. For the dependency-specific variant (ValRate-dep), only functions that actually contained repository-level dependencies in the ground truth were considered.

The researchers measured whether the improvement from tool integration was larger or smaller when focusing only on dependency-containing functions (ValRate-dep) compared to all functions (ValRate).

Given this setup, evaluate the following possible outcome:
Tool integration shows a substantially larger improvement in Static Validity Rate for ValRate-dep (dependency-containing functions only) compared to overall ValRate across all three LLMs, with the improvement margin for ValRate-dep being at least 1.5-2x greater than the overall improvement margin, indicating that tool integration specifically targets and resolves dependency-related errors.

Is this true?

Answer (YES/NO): NO